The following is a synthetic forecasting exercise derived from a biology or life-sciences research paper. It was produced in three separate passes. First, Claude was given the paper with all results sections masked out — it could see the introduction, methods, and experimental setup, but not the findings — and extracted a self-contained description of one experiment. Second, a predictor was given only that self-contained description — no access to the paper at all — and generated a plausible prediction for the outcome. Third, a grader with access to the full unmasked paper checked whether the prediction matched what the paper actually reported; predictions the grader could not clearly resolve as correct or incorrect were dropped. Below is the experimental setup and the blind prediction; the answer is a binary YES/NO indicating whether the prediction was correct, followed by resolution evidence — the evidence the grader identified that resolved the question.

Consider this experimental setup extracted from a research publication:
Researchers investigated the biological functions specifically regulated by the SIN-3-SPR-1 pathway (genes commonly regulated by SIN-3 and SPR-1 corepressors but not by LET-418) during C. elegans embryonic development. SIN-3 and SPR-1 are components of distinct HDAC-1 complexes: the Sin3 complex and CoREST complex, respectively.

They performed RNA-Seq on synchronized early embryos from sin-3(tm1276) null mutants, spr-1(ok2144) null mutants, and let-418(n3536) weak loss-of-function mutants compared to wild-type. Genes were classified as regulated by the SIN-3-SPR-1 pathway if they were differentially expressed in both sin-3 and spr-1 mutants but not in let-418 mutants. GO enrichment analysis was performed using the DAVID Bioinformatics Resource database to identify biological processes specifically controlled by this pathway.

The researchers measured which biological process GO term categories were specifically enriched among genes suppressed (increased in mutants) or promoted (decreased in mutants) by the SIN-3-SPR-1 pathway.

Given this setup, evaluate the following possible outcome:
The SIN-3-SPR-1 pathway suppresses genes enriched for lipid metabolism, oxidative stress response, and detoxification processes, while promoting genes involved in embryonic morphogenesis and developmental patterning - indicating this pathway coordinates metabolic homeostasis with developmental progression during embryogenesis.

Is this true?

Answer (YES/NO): NO